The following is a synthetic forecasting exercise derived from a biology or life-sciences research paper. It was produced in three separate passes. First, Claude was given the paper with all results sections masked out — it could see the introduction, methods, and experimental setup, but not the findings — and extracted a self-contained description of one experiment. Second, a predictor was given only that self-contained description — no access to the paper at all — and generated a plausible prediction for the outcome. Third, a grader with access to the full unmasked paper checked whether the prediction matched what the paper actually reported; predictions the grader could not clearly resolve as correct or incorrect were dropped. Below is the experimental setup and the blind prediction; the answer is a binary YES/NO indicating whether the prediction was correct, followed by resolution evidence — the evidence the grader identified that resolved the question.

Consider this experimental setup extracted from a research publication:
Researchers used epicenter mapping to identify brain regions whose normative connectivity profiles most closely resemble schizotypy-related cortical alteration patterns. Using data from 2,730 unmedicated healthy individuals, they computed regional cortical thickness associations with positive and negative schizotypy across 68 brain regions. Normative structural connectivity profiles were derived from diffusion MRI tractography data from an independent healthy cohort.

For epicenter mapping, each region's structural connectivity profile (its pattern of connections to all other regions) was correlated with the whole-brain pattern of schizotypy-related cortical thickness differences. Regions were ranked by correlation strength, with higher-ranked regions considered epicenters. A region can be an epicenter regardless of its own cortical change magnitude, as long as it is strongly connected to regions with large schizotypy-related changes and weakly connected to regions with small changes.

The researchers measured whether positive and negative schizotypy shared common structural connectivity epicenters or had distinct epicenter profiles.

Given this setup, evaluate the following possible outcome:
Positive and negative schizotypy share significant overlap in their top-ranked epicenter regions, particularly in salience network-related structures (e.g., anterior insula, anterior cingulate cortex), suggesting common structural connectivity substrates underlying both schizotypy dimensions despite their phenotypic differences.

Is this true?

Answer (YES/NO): NO